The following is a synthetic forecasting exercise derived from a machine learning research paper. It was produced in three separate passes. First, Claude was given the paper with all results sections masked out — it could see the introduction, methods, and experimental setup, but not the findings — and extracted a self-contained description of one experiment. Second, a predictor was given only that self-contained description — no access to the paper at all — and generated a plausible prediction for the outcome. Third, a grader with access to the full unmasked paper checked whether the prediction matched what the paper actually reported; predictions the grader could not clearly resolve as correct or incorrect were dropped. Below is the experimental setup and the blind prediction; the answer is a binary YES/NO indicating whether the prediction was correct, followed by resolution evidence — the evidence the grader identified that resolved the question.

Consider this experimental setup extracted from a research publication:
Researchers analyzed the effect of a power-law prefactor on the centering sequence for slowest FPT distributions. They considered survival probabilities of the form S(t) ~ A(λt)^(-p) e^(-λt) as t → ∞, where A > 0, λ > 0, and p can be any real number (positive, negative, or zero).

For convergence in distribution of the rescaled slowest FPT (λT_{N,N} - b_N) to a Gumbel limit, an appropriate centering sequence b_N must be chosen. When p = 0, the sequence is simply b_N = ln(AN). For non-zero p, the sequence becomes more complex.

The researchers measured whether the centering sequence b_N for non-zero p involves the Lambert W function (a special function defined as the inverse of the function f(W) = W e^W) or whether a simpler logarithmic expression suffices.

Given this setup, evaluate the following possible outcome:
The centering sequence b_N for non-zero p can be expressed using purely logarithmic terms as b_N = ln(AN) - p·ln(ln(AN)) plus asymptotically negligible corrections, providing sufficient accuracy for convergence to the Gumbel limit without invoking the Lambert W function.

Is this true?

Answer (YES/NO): YES